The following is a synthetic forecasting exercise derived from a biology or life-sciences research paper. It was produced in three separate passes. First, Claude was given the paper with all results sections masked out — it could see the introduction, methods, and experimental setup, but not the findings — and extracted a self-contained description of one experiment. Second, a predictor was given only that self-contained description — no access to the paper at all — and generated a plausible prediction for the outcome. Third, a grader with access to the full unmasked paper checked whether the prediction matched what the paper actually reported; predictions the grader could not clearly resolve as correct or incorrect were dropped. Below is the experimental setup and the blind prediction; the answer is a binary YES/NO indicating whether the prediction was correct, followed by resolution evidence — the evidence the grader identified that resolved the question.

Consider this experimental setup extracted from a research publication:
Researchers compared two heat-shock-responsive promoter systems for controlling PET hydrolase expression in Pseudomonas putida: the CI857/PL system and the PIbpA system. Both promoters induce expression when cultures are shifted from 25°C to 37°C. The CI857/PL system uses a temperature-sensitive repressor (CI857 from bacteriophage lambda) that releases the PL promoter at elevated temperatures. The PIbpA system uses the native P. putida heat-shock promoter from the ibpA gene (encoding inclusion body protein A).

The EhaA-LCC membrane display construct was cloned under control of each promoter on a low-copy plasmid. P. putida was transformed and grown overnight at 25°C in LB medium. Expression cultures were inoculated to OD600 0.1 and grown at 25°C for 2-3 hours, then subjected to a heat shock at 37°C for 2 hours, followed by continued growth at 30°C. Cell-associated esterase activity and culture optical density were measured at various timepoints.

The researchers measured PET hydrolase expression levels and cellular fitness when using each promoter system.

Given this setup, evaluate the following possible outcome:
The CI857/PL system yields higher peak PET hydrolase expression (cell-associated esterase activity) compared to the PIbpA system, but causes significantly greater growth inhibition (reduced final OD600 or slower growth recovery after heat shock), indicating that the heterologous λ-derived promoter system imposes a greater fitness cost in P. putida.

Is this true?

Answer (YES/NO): NO